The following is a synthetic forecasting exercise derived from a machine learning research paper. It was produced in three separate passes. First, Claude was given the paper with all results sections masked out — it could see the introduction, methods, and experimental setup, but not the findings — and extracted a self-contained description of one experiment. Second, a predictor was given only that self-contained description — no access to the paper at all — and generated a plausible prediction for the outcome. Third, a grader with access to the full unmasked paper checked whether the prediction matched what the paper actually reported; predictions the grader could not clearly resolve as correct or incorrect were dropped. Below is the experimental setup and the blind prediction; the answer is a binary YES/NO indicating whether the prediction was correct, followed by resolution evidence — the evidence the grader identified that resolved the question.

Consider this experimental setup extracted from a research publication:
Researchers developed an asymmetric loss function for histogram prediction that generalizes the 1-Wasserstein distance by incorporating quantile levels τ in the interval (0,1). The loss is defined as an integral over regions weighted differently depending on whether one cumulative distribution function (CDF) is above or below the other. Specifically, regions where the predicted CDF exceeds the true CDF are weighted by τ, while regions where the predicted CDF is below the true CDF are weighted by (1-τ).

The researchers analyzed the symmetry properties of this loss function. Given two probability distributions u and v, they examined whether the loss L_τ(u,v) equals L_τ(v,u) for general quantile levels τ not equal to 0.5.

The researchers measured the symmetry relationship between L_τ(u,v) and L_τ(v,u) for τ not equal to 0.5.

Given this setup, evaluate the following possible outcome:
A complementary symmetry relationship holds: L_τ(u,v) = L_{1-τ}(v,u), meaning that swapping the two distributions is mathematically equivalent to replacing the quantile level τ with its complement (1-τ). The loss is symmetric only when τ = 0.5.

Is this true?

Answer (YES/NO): YES